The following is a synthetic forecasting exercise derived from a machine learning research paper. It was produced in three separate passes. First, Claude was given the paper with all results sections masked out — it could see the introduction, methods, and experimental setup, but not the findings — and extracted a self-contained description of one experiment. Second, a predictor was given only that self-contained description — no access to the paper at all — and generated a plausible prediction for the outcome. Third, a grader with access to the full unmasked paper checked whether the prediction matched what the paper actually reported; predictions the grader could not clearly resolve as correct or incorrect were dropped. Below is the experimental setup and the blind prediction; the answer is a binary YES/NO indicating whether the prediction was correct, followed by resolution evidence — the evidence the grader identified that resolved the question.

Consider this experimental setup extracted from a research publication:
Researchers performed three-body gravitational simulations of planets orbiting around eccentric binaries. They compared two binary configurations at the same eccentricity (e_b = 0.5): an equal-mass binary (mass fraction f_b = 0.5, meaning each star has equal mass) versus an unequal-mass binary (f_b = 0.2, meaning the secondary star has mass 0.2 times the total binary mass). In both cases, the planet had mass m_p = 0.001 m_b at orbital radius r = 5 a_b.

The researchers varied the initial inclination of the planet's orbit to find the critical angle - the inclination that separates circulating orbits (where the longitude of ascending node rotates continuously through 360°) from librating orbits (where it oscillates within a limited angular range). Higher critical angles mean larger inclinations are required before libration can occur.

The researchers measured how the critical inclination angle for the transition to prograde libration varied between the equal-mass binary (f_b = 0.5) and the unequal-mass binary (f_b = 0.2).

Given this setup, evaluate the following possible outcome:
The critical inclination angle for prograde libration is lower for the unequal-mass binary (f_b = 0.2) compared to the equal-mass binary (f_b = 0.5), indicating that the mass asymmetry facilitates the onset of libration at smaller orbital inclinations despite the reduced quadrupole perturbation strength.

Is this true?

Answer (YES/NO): NO